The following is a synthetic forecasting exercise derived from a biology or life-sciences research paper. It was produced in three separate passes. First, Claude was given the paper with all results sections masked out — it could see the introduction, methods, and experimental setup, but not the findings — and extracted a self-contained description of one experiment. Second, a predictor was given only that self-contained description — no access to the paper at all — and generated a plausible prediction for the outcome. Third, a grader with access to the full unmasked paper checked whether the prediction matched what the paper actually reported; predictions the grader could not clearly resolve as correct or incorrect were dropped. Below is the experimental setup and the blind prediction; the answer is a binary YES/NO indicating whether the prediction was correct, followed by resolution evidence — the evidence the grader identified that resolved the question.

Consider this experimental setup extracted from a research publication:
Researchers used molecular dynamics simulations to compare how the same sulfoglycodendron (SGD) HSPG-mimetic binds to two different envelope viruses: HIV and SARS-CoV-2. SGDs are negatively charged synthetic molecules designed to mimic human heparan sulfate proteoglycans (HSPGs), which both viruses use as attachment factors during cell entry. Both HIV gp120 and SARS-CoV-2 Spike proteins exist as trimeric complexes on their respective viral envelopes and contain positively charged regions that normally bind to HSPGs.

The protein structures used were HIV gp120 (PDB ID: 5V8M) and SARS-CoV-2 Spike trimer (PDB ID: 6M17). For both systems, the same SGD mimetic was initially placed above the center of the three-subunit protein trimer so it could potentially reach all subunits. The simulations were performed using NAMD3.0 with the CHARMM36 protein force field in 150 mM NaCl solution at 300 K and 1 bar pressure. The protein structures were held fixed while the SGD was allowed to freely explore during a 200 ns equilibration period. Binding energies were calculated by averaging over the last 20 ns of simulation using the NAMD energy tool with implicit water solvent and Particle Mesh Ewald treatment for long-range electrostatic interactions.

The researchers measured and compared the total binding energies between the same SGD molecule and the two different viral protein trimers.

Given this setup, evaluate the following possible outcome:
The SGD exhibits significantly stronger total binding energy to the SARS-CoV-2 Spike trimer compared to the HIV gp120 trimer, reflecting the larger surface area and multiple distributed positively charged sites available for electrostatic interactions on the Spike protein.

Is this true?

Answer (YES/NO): NO